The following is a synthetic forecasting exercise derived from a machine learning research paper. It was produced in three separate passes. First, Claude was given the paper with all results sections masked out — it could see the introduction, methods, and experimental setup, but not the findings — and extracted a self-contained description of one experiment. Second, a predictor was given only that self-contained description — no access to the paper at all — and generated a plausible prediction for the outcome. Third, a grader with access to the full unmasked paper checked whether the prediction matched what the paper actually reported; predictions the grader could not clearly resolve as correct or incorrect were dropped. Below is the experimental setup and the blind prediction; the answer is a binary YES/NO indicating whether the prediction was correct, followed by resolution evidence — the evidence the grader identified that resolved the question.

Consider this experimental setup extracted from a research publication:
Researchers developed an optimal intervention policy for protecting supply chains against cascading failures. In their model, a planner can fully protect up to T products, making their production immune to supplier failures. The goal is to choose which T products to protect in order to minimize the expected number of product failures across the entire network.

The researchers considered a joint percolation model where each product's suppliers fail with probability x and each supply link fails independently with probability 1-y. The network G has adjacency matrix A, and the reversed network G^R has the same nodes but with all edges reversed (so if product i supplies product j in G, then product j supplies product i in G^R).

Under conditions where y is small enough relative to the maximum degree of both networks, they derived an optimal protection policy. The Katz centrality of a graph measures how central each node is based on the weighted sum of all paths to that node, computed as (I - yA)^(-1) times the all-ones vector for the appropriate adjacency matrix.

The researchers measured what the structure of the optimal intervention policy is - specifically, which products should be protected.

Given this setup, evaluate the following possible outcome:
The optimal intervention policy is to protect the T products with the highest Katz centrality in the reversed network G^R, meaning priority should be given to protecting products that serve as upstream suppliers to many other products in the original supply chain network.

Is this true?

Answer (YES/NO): YES